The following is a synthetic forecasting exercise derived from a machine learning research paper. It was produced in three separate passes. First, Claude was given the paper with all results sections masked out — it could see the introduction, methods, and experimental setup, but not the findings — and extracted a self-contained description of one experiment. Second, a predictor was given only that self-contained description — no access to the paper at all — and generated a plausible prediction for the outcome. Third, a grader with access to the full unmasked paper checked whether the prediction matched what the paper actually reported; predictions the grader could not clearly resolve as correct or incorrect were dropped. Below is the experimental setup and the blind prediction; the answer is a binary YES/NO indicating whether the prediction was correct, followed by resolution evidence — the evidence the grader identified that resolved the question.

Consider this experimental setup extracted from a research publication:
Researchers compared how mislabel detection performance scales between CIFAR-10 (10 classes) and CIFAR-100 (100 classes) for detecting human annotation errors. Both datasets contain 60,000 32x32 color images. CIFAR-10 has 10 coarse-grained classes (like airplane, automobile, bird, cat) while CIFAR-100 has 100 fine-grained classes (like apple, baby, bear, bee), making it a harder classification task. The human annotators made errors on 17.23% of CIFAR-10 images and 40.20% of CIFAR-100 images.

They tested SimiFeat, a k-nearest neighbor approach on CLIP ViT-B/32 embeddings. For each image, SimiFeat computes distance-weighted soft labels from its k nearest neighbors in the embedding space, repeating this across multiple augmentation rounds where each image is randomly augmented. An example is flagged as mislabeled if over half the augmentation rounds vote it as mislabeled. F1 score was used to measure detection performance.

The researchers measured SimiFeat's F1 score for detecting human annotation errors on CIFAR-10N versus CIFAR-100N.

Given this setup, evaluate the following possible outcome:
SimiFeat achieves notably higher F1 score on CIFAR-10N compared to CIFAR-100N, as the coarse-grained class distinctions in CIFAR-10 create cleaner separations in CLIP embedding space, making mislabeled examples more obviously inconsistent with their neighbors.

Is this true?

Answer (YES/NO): YES